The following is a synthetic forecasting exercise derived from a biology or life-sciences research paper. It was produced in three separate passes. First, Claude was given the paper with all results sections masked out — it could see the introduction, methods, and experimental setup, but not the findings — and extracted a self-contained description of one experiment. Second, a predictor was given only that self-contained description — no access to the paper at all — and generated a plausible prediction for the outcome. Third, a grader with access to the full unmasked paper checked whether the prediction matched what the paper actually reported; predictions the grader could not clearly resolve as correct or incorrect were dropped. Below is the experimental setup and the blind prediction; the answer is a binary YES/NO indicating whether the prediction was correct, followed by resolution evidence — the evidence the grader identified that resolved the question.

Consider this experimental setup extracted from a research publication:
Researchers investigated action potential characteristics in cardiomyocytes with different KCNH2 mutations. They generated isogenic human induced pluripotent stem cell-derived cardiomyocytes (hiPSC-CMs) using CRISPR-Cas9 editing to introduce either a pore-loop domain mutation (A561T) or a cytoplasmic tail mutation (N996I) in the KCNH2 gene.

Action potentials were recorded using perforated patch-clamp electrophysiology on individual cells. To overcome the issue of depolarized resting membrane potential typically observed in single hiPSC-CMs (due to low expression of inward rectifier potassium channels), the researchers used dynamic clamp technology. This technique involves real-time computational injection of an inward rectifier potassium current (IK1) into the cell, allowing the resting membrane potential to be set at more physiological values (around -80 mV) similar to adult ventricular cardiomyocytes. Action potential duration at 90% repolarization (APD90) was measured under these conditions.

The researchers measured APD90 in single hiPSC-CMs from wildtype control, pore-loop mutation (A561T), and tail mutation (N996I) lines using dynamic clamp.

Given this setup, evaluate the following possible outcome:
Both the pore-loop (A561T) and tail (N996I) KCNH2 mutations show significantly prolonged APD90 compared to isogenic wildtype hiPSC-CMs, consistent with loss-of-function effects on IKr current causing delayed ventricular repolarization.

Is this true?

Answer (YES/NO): YES